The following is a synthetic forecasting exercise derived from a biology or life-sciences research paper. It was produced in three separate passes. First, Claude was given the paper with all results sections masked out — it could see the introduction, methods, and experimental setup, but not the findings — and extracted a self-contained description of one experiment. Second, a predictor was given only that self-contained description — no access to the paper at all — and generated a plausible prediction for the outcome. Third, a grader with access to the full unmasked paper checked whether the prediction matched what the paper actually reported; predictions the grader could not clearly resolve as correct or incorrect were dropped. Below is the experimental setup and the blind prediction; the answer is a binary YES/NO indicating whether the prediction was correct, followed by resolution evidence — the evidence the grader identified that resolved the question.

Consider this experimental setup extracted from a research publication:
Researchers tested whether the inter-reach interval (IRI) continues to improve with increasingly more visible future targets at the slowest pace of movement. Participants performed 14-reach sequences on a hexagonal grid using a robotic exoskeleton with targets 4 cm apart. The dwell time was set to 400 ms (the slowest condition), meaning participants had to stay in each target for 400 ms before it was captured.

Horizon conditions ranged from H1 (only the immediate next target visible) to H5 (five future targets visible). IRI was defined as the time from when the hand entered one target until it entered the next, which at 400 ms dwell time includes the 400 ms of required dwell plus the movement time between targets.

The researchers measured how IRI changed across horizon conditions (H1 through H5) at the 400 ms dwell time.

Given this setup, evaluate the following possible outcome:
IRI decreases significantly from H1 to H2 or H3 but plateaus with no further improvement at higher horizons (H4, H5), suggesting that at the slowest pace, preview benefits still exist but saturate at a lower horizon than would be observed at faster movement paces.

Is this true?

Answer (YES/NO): YES